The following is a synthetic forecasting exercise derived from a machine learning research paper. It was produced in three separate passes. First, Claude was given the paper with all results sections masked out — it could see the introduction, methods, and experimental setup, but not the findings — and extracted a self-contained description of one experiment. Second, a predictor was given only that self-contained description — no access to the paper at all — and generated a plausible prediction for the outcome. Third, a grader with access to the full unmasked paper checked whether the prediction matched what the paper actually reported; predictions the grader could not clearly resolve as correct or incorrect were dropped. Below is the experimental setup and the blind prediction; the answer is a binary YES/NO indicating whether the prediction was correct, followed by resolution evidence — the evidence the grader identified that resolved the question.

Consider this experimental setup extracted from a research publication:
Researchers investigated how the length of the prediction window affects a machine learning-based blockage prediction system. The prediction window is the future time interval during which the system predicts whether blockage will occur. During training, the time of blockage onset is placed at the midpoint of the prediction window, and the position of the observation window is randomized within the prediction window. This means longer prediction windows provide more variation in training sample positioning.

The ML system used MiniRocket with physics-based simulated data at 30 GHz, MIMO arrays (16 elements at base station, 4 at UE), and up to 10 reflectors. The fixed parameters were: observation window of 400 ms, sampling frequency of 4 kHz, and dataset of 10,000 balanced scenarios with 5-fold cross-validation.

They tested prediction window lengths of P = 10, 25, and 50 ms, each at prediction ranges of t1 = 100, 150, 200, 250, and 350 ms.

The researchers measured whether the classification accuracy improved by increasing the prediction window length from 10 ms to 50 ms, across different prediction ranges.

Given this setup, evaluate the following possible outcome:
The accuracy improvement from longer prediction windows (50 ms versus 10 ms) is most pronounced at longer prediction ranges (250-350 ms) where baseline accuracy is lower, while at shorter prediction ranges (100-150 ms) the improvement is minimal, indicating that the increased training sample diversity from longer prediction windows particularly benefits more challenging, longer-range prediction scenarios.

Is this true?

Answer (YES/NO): NO